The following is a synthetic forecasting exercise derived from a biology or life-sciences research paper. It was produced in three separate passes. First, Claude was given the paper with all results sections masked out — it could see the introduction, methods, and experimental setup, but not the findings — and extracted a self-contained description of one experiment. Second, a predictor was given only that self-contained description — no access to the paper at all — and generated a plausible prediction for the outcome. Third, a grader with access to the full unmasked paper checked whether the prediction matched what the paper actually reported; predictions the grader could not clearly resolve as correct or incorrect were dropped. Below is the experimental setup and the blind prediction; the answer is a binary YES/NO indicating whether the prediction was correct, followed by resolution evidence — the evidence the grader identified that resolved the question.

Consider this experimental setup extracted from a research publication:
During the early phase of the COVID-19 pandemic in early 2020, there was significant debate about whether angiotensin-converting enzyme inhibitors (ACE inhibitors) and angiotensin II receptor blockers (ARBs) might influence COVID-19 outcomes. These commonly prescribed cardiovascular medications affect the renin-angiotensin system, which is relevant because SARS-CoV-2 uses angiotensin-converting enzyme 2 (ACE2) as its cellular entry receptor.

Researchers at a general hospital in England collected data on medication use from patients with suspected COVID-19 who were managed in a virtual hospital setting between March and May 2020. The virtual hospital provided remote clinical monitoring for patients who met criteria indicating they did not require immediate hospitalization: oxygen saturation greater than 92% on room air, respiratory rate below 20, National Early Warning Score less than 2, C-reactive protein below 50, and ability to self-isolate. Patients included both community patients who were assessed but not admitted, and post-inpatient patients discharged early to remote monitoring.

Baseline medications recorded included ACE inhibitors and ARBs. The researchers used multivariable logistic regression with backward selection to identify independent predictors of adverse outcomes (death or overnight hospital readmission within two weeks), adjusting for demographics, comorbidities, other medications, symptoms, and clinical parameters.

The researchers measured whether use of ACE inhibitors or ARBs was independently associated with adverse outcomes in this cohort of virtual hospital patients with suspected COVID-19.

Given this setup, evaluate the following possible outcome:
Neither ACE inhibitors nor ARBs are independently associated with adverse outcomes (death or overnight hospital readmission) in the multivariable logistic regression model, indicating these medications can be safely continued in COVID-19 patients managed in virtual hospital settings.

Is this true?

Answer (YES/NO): YES